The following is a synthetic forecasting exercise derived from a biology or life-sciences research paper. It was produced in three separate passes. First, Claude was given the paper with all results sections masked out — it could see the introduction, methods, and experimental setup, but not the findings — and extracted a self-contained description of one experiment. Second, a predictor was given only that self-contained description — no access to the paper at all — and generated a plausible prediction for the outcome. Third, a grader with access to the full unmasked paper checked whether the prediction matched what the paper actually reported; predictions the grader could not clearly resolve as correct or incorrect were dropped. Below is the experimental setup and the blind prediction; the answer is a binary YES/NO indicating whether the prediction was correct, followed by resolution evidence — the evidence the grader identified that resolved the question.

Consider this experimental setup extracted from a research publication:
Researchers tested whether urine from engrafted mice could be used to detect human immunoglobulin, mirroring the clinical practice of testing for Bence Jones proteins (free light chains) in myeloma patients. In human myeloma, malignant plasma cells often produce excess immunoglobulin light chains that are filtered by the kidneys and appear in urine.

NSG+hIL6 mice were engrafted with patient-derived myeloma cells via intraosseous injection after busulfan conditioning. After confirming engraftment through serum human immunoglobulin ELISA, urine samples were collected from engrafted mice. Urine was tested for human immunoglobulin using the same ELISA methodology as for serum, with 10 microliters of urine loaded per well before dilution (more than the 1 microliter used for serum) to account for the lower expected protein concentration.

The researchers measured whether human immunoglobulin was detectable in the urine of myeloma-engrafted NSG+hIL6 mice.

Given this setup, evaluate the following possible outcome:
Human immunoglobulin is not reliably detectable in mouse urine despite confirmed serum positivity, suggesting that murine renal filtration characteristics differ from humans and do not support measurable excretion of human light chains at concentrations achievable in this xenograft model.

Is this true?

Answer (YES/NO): NO